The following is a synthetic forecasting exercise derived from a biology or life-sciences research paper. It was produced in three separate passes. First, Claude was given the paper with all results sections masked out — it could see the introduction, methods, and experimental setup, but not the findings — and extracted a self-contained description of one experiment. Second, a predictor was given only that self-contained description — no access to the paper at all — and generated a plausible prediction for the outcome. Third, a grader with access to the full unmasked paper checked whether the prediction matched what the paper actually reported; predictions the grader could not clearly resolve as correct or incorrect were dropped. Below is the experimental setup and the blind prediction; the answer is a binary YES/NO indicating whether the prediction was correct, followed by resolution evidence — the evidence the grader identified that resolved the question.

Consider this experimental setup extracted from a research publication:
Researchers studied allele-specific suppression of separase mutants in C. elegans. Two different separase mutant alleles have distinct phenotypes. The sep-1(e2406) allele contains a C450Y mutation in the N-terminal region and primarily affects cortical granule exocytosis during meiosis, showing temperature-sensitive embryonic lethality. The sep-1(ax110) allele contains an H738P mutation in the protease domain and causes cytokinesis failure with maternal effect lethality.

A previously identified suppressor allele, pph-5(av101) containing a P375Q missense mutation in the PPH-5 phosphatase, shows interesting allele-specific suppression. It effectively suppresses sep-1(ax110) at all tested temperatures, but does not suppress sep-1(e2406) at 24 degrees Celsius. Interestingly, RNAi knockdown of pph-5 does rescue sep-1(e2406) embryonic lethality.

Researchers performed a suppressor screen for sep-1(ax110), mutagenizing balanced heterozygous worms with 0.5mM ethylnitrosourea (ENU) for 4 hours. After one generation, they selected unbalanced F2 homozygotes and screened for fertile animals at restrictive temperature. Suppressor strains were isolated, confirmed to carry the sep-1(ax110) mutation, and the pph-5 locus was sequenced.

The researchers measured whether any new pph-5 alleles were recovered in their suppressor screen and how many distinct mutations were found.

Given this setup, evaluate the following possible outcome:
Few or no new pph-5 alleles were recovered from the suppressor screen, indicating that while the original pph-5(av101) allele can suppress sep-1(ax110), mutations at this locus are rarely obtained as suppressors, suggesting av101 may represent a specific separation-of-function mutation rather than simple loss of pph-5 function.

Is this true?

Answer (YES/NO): NO